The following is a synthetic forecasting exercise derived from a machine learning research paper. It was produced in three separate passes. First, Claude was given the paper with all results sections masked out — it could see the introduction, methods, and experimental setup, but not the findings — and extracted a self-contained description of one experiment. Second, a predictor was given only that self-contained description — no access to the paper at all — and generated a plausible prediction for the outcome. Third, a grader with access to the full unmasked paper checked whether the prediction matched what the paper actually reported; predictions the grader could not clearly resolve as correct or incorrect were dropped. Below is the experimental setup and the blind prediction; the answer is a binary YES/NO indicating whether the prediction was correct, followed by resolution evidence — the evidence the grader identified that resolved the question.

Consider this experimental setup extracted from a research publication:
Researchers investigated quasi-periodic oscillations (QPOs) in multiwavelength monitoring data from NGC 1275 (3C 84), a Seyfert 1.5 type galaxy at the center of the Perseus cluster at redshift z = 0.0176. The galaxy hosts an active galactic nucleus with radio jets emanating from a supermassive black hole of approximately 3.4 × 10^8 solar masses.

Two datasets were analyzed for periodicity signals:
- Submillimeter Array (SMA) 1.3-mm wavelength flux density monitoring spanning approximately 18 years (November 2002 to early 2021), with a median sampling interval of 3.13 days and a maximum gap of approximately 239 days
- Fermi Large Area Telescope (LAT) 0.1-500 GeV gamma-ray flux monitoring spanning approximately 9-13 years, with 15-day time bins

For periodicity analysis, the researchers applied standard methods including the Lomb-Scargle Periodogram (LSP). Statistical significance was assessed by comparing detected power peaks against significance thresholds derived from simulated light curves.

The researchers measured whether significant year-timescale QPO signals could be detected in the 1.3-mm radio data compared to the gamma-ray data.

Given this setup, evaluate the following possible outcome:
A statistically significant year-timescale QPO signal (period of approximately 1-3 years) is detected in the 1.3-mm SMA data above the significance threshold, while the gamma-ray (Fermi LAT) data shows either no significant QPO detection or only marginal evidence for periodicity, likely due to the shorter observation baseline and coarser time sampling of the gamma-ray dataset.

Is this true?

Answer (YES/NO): YES